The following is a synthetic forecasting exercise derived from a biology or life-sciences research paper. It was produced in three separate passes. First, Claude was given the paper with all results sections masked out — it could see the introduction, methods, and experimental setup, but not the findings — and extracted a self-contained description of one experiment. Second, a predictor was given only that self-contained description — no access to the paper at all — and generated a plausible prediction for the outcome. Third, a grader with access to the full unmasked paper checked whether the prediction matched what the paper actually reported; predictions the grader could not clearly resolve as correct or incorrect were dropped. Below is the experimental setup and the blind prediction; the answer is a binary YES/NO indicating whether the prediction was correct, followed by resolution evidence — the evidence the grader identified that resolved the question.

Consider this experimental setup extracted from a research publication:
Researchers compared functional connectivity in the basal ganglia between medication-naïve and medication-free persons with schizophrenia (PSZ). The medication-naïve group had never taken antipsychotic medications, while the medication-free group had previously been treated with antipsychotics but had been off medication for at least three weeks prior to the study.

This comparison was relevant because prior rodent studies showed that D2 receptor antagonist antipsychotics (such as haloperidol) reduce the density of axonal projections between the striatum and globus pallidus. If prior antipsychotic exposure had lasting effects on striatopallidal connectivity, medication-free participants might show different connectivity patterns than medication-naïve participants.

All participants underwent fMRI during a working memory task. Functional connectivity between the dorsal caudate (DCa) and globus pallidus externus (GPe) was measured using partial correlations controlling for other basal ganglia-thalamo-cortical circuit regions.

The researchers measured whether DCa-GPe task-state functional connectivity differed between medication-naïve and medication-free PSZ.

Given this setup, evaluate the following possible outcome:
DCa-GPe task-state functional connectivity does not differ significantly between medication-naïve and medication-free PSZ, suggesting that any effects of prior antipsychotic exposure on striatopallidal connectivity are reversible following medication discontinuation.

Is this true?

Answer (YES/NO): YES